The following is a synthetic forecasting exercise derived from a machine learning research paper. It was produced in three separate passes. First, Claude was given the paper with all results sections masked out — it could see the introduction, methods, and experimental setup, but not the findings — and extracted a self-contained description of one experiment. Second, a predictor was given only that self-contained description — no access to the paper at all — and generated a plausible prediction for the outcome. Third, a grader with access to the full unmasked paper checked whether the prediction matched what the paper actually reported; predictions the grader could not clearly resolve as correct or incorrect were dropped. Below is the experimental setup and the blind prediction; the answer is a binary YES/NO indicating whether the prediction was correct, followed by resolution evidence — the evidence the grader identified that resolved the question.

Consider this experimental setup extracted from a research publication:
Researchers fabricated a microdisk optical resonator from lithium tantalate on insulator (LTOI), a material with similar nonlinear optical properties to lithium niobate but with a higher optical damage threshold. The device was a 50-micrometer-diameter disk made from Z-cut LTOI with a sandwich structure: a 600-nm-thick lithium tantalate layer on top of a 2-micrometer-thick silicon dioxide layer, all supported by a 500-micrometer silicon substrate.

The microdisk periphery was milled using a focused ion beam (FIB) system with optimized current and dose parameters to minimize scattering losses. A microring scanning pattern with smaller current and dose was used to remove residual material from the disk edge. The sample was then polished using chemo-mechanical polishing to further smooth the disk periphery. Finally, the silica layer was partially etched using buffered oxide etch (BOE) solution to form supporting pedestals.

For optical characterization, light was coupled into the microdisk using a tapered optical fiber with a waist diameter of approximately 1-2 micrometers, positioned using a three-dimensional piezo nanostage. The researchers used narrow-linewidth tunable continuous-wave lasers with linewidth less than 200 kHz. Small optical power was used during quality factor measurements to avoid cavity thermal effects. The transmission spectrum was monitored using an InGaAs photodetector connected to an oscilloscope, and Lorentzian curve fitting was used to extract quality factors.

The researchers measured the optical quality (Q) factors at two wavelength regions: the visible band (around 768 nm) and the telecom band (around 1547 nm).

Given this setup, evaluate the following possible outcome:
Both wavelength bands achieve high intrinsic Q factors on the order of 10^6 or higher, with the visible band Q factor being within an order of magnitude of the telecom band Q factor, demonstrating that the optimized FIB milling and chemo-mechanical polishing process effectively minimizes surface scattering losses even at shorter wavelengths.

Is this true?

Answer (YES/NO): NO